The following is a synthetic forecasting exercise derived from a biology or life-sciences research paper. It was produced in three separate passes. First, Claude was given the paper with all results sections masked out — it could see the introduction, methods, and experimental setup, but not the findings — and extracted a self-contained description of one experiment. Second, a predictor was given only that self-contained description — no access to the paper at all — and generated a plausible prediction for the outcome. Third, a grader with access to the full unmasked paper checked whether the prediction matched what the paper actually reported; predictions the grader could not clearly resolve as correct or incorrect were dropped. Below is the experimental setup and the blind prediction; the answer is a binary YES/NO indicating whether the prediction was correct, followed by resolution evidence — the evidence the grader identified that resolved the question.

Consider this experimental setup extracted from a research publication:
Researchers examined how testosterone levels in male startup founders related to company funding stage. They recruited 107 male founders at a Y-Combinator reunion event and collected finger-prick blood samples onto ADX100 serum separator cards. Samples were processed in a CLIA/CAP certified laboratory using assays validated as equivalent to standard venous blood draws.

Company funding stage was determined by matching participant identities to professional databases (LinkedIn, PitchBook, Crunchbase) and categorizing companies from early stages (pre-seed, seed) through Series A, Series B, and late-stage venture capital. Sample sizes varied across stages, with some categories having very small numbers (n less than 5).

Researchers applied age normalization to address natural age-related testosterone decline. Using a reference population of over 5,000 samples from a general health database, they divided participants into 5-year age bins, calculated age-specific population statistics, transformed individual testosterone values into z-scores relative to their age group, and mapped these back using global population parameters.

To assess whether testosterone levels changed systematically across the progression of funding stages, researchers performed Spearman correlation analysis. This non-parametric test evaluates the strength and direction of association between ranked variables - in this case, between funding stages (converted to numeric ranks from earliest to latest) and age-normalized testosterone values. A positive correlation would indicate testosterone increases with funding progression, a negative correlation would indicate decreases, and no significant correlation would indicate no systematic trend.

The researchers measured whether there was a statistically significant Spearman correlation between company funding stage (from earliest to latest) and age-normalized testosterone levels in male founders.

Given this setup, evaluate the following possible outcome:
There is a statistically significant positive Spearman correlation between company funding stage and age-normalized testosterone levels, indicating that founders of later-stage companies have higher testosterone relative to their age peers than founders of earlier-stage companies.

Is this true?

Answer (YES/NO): YES